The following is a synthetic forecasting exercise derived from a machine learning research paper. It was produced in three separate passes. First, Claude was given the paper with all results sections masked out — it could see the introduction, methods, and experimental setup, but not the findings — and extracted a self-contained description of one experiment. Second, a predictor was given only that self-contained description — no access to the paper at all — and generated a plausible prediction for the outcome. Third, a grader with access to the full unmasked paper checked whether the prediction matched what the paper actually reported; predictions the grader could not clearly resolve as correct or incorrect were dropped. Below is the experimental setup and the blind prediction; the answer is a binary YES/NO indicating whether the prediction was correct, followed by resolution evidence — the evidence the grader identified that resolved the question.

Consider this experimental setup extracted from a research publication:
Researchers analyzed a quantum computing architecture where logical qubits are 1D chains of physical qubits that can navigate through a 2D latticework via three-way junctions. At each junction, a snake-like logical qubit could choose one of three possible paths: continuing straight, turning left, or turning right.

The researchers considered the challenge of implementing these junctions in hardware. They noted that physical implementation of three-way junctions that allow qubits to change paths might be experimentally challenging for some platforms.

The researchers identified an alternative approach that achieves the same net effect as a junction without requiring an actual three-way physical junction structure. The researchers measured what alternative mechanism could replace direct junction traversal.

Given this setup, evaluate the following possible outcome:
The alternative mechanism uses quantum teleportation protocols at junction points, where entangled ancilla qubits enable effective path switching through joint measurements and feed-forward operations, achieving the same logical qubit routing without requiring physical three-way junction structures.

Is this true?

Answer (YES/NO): NO